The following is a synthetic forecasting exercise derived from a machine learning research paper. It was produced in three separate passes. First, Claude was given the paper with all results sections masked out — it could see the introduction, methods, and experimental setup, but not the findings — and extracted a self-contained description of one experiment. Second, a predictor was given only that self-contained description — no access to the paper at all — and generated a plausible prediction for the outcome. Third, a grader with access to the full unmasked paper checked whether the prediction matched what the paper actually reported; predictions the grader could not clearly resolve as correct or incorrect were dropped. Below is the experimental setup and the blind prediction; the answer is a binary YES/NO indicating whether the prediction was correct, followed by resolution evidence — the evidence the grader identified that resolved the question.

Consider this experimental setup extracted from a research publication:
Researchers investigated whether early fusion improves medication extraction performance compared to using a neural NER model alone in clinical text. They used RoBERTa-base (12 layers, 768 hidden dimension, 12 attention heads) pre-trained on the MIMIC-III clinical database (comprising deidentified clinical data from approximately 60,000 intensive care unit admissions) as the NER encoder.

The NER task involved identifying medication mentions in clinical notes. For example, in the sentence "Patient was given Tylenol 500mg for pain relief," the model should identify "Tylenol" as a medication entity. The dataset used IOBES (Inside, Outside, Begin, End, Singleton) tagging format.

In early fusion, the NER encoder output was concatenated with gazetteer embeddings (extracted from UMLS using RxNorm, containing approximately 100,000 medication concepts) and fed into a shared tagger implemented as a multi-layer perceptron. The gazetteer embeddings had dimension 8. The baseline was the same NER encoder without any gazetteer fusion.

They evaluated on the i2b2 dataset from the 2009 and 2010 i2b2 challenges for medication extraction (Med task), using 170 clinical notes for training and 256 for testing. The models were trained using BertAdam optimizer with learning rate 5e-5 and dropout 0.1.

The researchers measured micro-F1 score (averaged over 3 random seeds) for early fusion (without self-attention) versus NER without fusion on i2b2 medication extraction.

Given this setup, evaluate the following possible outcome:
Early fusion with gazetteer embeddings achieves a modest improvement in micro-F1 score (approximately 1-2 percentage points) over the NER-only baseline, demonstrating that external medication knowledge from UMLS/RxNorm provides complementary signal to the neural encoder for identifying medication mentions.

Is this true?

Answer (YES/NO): NO